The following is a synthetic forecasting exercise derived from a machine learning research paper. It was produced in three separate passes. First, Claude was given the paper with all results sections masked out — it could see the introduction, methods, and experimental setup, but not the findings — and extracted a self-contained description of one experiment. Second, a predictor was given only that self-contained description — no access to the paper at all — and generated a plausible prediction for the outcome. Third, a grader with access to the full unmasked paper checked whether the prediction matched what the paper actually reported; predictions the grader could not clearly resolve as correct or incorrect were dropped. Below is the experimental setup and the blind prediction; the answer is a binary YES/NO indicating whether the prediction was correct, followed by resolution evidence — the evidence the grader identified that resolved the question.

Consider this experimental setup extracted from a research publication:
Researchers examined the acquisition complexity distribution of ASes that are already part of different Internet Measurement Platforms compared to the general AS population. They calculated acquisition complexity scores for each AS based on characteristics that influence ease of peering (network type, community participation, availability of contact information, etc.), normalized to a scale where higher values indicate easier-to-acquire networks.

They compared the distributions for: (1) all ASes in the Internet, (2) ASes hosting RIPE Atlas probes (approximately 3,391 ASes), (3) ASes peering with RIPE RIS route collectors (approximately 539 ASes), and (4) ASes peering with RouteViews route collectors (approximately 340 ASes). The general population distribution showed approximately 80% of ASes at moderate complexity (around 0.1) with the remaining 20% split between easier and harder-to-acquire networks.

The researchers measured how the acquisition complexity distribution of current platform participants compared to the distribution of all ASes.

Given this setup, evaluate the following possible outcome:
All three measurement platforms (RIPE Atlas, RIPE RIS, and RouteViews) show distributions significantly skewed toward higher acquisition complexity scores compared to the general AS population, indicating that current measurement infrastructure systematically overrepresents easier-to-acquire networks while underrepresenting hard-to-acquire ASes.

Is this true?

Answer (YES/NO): YES